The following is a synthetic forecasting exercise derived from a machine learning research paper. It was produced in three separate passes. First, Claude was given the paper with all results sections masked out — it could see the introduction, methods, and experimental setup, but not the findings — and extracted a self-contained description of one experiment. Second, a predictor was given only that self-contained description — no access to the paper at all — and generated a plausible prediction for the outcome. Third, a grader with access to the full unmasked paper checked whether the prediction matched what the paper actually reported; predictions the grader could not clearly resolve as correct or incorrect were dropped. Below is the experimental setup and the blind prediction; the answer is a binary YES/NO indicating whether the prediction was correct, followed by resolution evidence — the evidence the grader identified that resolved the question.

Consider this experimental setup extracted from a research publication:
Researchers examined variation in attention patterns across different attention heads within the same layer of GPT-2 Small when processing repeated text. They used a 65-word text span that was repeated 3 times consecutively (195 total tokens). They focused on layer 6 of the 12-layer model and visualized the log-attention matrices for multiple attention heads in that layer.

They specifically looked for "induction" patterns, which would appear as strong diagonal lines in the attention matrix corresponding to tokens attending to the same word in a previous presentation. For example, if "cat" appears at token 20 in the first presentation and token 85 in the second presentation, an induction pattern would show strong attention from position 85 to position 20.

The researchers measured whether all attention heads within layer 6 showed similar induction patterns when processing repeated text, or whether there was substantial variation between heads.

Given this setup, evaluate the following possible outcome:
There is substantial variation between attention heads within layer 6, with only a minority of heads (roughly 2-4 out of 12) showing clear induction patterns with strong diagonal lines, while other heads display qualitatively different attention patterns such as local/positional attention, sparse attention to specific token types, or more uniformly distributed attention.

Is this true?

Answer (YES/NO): YES